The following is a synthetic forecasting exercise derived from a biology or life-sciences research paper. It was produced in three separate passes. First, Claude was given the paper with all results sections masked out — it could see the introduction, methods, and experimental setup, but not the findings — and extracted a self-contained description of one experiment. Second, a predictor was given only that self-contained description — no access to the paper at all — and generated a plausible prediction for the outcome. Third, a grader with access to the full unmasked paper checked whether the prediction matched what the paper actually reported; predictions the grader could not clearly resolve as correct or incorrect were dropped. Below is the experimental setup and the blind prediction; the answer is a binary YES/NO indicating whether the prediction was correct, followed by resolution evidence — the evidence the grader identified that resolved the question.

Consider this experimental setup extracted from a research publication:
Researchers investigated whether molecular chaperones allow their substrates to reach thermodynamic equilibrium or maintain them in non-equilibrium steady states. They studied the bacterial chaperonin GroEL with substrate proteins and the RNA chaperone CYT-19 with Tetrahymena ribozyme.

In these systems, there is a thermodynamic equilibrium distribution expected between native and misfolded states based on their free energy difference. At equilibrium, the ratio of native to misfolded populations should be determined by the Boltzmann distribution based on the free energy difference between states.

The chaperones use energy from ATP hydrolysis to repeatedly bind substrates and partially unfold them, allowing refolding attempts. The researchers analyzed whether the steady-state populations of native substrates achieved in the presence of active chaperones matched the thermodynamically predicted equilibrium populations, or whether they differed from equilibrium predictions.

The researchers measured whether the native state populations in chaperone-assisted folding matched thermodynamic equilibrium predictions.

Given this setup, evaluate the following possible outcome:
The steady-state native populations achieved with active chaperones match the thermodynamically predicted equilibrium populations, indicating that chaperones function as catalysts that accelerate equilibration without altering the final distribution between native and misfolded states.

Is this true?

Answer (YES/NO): NO